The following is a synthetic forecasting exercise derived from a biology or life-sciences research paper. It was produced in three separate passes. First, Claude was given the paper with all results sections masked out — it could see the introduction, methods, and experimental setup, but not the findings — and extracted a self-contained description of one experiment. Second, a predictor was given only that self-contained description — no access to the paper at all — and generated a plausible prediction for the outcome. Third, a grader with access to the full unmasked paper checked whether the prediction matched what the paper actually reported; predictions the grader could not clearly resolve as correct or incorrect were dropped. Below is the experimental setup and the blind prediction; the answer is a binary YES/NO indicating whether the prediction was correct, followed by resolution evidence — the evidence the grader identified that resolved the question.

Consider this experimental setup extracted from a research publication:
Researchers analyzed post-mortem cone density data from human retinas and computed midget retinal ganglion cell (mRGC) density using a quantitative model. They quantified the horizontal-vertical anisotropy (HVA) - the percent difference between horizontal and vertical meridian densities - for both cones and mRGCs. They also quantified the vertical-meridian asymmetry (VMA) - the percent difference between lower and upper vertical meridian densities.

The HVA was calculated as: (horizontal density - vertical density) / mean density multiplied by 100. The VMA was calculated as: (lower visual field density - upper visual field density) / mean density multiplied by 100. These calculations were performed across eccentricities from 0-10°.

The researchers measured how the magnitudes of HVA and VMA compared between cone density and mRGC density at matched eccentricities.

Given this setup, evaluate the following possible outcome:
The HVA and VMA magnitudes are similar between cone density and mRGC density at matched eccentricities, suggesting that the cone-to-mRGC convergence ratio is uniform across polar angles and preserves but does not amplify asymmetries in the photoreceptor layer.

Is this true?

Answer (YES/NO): NO